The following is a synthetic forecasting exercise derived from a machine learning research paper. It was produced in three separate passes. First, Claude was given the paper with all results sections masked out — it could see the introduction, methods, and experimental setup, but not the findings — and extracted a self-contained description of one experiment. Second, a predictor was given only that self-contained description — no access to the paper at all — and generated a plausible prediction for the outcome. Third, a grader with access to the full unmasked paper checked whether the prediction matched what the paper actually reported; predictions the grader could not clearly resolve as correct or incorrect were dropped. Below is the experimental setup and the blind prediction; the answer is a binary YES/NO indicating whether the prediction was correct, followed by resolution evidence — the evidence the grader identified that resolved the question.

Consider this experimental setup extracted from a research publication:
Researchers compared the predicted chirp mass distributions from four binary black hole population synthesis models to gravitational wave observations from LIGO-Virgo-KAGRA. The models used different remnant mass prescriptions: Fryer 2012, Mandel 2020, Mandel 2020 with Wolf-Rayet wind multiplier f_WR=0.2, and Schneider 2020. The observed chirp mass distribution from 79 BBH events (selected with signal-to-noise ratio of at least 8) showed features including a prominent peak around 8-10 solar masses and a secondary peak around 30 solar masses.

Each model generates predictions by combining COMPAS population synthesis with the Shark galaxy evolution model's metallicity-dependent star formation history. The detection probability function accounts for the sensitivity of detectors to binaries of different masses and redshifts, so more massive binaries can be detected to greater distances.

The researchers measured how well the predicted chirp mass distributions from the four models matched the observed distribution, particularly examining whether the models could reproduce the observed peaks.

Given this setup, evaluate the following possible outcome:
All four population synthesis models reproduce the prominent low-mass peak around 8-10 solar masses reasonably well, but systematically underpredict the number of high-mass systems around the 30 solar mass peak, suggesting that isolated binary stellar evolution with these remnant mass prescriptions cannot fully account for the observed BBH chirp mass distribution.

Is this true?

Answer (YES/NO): NO